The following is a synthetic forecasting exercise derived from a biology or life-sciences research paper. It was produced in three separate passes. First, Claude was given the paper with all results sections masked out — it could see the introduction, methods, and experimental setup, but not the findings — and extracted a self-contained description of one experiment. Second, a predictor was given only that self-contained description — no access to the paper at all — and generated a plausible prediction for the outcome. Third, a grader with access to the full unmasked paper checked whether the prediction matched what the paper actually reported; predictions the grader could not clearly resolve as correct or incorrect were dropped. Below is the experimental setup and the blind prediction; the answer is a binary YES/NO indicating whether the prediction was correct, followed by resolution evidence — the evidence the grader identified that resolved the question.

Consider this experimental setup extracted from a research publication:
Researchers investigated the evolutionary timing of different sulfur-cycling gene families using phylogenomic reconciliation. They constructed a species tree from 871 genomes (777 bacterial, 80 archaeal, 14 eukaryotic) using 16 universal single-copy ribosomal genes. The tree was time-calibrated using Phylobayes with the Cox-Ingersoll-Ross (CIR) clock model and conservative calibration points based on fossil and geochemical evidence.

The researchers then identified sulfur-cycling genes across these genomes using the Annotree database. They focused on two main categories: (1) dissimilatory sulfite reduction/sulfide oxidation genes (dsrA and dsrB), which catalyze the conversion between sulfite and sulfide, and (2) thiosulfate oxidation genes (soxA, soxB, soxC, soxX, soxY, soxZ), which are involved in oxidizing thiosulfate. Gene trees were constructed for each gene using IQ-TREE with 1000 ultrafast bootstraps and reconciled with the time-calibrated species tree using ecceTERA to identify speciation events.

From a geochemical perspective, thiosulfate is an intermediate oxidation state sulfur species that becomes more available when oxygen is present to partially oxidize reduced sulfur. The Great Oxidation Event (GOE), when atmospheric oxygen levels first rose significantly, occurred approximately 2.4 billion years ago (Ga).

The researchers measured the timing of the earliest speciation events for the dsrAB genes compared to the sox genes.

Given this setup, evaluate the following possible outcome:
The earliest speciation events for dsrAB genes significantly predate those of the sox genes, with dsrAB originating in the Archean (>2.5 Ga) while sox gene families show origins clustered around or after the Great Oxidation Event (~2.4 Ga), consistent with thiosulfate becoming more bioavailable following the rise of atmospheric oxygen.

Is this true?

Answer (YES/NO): YES